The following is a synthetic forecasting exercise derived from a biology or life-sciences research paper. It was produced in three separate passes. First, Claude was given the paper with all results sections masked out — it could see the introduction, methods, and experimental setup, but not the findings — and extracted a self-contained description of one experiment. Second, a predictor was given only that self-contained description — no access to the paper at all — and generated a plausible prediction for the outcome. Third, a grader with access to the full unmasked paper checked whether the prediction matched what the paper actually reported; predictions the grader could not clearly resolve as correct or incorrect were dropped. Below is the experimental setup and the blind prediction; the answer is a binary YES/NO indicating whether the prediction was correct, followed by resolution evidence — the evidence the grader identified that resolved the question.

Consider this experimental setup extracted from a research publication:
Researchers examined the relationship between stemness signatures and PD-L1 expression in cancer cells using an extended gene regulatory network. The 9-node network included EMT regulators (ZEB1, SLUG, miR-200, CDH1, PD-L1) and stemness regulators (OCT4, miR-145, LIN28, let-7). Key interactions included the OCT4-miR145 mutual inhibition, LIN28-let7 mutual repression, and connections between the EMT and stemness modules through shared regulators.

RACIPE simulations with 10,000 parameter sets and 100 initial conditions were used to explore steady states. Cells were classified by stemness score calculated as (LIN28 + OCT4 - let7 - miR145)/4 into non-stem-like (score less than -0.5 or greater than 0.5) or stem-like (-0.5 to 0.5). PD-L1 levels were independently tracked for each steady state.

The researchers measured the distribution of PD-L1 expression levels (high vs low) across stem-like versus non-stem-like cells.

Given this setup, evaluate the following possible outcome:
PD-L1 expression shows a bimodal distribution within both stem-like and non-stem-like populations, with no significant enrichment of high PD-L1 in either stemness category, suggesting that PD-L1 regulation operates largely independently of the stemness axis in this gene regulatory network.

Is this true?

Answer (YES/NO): YES